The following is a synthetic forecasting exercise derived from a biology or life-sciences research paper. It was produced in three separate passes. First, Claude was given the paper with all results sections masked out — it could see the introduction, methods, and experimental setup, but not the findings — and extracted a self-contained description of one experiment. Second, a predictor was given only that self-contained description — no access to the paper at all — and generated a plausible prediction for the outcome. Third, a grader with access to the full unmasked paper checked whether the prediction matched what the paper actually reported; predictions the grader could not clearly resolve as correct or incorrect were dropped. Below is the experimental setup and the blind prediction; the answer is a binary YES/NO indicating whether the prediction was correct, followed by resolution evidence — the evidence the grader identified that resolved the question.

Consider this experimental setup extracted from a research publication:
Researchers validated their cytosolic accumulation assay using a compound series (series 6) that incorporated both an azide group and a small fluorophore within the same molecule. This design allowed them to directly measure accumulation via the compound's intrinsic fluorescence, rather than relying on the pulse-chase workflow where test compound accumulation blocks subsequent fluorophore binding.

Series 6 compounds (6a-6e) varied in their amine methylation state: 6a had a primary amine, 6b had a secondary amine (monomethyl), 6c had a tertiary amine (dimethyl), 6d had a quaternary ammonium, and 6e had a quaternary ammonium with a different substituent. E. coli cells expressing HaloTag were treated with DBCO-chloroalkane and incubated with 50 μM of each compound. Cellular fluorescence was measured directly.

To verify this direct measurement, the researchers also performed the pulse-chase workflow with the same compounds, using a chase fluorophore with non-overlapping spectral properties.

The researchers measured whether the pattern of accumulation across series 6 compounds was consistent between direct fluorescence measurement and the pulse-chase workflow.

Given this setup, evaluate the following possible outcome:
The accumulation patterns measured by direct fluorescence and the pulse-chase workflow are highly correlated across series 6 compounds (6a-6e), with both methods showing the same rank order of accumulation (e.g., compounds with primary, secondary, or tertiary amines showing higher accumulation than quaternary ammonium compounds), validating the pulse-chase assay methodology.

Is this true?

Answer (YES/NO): YES